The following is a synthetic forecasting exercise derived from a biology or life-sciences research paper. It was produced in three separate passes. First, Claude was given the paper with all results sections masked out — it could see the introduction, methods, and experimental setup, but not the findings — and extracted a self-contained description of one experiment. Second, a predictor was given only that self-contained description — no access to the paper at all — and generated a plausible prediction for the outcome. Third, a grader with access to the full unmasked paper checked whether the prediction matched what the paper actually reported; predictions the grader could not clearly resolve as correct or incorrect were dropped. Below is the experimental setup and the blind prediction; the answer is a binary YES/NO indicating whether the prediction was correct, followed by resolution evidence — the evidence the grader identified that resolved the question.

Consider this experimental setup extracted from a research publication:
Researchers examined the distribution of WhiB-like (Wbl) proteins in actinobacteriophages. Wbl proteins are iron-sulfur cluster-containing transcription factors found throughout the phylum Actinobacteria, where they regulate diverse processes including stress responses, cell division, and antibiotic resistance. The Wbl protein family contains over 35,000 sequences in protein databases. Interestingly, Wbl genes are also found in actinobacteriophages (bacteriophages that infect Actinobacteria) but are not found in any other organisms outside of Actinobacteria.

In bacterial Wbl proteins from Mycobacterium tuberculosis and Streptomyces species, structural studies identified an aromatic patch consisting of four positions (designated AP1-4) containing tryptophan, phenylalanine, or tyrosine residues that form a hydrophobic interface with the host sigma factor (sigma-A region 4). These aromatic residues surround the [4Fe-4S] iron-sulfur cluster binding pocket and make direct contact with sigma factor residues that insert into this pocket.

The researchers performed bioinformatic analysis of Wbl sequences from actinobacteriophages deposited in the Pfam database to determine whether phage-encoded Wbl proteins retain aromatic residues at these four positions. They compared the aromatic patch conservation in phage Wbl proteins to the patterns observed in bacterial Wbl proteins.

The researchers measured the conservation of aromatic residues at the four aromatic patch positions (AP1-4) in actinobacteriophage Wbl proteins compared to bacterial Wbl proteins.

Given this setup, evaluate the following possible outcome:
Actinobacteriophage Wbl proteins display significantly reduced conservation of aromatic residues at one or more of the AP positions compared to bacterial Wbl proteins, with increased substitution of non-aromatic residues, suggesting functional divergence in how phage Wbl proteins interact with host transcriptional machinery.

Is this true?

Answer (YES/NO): NO